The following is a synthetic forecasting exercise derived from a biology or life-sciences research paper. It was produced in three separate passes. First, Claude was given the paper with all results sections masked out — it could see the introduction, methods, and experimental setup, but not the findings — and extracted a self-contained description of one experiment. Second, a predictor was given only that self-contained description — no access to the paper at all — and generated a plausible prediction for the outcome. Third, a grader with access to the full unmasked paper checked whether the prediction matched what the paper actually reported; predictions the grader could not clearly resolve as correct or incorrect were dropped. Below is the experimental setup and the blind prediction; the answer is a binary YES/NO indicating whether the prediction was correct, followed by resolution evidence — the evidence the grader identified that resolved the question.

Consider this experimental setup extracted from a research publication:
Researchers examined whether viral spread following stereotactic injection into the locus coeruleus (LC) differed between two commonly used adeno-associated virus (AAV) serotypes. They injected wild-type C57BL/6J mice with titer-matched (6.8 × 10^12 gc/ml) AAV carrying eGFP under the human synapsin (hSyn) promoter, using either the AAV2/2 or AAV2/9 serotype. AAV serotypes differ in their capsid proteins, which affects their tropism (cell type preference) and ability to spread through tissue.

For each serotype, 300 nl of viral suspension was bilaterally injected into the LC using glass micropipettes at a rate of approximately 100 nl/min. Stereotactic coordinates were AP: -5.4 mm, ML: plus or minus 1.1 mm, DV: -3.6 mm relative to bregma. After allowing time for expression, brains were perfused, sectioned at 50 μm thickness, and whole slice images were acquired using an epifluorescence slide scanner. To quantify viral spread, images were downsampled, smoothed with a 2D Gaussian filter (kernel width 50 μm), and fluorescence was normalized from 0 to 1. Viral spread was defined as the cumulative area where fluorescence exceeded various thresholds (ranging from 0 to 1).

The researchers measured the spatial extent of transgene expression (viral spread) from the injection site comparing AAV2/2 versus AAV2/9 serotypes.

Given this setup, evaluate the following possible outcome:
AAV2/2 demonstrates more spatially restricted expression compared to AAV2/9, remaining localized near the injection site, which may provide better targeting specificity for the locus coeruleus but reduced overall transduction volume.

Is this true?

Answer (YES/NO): YES